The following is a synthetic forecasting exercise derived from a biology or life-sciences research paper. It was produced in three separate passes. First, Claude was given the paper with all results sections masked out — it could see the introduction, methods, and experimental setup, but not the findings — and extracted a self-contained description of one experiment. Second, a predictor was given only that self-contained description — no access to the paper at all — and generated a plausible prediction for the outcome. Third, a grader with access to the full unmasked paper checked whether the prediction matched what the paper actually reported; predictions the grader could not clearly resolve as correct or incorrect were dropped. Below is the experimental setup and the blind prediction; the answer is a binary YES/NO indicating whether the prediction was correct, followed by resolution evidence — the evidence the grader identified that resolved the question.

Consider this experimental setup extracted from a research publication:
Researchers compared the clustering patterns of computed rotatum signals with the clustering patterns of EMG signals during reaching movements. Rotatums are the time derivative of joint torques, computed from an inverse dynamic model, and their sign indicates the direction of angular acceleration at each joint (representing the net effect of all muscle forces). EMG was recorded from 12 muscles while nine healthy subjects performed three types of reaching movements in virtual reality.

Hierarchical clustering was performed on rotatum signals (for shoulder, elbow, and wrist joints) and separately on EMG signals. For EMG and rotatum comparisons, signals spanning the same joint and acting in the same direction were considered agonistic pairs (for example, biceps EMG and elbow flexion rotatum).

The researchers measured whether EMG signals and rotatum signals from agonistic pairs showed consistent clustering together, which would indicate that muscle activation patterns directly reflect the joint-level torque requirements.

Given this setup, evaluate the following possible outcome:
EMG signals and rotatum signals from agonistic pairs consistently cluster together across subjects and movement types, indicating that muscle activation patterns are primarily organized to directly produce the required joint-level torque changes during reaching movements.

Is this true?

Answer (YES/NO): NO